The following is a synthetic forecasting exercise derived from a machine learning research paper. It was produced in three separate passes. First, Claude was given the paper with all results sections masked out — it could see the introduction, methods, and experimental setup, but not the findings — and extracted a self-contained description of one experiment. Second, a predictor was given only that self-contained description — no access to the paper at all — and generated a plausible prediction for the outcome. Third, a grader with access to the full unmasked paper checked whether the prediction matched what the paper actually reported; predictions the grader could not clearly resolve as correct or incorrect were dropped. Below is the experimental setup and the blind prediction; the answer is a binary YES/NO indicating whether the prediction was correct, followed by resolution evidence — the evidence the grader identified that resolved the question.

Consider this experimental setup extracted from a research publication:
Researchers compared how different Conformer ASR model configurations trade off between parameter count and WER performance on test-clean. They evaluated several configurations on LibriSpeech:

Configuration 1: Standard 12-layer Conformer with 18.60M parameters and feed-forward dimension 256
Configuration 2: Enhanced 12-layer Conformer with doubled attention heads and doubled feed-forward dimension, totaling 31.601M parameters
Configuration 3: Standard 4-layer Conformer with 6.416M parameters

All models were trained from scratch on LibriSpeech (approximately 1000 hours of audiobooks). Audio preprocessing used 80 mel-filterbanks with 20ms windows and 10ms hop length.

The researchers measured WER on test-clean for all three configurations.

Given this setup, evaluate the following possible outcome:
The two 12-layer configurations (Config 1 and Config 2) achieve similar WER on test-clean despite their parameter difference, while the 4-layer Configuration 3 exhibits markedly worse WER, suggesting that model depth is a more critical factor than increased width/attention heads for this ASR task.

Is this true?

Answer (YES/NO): NO